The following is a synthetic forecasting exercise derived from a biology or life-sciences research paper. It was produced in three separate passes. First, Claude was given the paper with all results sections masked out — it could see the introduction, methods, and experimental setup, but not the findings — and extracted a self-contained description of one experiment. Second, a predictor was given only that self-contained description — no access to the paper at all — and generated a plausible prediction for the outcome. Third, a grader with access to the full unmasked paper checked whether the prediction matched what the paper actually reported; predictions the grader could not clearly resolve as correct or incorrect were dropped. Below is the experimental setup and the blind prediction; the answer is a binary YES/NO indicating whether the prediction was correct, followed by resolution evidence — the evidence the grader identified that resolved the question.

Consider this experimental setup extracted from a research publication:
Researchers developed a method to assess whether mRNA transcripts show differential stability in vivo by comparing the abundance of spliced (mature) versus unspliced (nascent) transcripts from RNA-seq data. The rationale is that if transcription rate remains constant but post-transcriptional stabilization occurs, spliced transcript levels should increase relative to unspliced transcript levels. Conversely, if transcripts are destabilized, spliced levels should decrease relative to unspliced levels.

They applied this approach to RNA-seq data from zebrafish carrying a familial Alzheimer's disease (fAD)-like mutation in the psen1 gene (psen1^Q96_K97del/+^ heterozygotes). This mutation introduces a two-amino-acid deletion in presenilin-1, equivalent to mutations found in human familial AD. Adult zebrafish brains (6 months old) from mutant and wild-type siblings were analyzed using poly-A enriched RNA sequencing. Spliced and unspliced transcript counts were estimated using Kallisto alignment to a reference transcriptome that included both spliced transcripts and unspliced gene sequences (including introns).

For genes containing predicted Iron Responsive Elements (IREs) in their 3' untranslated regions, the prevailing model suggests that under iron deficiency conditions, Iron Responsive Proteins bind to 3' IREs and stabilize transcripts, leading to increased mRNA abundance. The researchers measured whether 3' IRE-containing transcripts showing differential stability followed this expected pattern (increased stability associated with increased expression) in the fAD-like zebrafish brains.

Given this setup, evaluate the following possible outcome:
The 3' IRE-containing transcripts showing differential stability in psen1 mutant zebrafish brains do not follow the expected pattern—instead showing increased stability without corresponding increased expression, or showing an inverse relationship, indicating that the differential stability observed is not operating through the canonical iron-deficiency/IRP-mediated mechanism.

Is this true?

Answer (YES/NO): NO